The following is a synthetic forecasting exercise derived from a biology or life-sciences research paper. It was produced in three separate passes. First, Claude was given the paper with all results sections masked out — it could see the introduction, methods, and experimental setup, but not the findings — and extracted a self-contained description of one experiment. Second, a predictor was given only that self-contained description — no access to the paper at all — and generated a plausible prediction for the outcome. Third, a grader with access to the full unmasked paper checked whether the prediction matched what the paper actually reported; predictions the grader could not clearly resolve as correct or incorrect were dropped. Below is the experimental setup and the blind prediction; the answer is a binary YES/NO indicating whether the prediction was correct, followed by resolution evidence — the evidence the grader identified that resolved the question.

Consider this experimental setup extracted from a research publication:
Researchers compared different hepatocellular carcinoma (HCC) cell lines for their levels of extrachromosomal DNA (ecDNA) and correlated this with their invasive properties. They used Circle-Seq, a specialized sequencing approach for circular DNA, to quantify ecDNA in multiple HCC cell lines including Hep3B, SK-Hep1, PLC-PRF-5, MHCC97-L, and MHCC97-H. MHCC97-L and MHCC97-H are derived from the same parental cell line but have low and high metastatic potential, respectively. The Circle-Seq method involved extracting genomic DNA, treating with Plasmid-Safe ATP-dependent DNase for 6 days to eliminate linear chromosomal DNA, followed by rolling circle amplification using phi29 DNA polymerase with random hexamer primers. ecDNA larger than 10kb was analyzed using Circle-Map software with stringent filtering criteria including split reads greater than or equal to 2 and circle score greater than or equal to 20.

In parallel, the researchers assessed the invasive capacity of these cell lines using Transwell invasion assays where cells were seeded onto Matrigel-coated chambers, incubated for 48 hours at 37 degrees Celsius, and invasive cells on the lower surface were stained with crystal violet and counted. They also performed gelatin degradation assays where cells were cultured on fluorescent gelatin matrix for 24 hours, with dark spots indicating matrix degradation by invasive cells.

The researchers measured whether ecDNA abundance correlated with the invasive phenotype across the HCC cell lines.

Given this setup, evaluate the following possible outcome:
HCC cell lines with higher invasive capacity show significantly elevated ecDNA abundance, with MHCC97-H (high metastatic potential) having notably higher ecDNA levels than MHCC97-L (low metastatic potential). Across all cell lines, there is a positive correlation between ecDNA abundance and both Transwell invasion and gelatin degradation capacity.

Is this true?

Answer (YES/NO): YES